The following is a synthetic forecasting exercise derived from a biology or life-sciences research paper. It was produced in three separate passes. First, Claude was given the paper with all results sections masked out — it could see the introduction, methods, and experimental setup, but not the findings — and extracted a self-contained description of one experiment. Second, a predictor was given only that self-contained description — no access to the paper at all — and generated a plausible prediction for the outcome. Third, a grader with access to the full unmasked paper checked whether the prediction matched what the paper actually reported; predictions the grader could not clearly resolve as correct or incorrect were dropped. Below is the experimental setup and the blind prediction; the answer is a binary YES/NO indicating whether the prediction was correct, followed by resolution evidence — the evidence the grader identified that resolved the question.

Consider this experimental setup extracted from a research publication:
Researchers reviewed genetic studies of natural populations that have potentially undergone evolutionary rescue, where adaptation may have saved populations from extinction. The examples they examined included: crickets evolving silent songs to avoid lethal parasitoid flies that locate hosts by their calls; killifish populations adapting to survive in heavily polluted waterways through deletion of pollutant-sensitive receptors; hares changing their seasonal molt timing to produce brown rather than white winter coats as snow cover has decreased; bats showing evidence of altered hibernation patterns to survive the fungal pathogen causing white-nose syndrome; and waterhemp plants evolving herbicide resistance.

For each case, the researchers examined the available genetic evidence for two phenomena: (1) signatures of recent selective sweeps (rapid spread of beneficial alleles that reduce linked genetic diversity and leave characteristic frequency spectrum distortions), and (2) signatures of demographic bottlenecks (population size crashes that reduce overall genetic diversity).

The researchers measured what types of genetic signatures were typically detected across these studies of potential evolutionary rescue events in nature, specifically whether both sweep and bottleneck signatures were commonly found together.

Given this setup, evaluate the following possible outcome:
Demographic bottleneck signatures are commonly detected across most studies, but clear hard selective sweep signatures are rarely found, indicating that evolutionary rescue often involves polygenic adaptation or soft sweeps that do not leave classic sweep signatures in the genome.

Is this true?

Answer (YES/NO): NO